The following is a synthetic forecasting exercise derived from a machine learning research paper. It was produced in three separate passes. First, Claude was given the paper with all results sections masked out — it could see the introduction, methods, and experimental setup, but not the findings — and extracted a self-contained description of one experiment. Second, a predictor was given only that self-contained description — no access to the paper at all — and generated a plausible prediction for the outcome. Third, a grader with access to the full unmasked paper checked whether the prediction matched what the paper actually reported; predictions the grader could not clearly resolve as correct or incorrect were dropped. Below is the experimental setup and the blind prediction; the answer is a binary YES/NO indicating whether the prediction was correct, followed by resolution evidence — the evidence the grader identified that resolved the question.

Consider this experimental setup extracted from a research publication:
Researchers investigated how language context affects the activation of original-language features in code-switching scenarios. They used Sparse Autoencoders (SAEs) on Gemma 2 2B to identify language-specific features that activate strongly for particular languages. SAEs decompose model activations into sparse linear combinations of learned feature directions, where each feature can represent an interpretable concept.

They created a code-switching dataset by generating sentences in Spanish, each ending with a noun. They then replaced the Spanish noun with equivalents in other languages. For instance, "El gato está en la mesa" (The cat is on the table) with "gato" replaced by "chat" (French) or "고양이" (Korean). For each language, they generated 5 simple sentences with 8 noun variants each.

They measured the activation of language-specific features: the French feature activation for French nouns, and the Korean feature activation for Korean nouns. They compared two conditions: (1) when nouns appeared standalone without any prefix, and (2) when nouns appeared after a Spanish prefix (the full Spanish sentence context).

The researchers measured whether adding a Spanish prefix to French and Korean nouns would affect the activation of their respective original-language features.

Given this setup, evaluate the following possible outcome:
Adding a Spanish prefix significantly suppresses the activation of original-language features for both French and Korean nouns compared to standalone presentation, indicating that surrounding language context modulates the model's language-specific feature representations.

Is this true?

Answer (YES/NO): YES